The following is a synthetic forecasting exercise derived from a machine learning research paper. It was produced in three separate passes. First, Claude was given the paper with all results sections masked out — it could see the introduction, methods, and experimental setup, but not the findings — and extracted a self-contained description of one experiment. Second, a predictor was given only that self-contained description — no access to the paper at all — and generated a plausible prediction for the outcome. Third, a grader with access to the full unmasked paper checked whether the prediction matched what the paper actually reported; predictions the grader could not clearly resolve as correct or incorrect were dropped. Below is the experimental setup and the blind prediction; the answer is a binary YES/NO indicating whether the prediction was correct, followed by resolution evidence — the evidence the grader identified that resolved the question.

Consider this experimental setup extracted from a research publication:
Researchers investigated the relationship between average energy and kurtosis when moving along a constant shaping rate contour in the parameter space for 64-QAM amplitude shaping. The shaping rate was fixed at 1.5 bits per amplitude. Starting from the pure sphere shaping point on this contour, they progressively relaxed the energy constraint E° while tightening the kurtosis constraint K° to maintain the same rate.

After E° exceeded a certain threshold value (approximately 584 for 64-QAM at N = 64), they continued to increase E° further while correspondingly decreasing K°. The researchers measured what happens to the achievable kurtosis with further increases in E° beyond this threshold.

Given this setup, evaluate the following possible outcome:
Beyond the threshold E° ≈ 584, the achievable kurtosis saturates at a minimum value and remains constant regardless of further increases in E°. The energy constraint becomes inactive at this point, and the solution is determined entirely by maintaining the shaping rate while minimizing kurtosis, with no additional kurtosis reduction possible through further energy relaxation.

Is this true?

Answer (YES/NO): NO